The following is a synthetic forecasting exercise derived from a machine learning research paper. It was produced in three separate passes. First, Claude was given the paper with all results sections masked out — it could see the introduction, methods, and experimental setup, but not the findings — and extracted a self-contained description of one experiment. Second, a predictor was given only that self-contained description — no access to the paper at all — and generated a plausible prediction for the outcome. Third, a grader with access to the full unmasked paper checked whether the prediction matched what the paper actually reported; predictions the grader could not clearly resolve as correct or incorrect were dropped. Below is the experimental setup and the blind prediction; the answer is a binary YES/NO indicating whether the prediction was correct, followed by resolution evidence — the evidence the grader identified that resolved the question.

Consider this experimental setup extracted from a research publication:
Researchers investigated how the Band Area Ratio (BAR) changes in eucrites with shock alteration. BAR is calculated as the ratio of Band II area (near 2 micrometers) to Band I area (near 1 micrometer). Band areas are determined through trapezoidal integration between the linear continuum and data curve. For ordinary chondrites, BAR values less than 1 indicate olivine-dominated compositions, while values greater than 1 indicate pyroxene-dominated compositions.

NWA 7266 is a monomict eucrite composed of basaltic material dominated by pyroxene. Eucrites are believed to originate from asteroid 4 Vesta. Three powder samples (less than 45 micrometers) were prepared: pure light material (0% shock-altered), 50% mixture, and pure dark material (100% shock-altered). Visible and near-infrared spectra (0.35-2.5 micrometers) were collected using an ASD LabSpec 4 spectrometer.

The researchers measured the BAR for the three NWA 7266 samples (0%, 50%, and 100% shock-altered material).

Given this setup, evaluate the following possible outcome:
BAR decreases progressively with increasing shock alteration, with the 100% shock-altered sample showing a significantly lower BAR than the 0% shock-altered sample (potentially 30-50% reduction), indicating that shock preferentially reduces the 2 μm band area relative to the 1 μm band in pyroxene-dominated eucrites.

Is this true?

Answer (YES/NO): YES